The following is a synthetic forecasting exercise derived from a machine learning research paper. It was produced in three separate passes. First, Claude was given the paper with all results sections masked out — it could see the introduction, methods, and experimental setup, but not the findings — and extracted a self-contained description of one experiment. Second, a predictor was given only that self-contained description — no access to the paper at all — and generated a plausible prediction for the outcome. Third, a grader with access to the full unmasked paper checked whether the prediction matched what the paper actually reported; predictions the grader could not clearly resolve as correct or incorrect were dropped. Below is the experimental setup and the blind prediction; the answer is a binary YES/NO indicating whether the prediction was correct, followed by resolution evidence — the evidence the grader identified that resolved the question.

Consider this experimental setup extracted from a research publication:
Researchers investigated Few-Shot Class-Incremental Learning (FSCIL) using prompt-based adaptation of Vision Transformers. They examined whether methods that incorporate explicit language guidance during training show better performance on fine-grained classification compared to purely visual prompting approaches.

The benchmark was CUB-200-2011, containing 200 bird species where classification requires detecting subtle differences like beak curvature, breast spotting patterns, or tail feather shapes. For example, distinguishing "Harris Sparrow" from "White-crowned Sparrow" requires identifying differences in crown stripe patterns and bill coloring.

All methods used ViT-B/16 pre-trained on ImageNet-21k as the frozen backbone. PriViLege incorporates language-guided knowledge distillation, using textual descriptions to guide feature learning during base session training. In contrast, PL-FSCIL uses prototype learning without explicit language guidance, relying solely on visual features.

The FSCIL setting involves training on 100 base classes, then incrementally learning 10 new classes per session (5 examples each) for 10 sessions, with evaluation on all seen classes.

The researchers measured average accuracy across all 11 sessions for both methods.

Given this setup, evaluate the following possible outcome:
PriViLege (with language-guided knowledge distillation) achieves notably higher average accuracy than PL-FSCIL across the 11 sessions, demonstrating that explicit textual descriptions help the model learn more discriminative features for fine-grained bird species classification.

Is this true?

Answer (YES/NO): YES